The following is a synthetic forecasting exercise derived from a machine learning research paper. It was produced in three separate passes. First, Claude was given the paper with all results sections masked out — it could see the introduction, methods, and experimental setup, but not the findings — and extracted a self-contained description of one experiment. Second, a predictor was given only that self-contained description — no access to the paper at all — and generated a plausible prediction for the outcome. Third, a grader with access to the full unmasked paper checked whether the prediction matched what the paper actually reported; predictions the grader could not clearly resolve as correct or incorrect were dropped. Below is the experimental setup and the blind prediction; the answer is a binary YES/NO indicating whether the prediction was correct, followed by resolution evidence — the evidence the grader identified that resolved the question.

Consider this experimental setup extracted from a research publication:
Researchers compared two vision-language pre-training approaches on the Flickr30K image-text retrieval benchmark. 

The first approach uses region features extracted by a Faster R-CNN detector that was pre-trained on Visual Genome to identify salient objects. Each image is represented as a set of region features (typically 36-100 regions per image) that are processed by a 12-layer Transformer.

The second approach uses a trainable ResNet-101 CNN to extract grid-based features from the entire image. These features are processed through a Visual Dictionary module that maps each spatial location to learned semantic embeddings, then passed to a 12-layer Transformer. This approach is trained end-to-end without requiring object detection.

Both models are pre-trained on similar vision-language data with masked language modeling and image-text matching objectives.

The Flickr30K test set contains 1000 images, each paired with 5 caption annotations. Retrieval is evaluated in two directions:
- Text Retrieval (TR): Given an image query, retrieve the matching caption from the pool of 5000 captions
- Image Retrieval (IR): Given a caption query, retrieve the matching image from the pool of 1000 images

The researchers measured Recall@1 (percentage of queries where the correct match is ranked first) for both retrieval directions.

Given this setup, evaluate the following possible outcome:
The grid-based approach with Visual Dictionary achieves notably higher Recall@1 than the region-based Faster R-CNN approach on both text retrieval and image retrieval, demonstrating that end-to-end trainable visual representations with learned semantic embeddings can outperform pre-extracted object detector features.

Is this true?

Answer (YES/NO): NO